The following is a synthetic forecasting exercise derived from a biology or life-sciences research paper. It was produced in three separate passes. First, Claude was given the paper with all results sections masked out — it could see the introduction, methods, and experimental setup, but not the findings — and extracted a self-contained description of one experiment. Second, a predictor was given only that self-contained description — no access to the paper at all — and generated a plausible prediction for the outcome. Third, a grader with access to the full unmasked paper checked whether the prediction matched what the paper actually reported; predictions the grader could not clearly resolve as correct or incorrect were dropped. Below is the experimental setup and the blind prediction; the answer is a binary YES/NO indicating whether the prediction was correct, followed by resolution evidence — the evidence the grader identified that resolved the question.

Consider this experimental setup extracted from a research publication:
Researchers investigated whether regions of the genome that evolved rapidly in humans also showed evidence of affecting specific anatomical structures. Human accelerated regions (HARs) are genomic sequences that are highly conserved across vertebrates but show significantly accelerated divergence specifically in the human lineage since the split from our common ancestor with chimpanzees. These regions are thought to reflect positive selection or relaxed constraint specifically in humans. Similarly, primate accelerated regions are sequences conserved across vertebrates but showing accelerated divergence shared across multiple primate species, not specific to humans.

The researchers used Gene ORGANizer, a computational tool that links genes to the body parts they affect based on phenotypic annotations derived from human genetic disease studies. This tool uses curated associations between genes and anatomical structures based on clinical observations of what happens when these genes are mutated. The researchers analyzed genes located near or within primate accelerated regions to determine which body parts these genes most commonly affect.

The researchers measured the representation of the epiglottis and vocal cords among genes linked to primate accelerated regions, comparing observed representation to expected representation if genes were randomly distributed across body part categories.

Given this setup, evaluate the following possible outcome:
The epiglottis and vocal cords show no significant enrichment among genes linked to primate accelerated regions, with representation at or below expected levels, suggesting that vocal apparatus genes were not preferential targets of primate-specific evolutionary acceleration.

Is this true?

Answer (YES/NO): YES